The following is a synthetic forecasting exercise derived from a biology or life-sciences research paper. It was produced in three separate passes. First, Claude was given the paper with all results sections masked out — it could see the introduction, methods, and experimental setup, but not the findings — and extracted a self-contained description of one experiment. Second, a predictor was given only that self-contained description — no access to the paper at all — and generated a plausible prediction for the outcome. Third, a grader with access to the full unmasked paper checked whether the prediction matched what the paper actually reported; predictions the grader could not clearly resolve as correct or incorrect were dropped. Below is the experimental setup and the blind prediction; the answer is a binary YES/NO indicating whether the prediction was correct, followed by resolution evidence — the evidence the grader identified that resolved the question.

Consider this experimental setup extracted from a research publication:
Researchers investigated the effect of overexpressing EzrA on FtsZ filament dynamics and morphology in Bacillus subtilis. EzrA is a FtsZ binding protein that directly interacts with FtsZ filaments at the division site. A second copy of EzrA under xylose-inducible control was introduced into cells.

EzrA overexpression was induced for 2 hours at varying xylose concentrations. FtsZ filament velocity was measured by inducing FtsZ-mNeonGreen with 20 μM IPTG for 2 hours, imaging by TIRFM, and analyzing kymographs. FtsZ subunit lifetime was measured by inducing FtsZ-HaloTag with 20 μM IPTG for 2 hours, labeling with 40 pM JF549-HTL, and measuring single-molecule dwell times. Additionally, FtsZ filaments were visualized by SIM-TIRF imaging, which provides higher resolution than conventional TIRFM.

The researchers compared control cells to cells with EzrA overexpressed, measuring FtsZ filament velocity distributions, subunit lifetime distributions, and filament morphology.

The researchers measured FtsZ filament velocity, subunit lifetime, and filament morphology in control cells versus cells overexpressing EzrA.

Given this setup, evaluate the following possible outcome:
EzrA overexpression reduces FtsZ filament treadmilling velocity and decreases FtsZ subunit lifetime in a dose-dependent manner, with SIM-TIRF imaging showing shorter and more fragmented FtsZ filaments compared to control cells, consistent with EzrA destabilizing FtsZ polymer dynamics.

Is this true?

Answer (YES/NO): NO